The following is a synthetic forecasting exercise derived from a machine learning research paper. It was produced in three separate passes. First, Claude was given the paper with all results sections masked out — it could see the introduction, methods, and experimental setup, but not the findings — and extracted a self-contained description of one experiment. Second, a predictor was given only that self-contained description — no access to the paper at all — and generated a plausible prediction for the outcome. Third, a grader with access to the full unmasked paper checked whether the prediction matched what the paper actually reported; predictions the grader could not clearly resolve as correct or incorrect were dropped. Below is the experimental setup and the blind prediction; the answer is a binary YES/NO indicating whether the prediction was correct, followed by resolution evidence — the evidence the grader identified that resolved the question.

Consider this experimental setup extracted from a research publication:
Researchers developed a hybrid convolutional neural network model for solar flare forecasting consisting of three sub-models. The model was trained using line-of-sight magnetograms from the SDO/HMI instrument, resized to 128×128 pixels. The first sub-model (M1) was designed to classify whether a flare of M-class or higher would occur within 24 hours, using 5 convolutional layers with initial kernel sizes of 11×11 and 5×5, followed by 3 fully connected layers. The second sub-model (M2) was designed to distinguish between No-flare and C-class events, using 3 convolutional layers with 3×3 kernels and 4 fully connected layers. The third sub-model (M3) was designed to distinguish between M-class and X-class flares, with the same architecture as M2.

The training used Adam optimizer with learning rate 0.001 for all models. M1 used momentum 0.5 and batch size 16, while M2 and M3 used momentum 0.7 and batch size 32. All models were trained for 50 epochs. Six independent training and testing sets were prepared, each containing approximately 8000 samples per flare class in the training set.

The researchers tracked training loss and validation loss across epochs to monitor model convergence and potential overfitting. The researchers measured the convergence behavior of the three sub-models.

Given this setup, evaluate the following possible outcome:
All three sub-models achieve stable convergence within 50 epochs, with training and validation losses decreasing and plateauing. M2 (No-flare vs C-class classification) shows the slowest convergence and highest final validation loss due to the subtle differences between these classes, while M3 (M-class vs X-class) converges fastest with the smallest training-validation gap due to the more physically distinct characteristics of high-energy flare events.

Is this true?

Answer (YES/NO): NO